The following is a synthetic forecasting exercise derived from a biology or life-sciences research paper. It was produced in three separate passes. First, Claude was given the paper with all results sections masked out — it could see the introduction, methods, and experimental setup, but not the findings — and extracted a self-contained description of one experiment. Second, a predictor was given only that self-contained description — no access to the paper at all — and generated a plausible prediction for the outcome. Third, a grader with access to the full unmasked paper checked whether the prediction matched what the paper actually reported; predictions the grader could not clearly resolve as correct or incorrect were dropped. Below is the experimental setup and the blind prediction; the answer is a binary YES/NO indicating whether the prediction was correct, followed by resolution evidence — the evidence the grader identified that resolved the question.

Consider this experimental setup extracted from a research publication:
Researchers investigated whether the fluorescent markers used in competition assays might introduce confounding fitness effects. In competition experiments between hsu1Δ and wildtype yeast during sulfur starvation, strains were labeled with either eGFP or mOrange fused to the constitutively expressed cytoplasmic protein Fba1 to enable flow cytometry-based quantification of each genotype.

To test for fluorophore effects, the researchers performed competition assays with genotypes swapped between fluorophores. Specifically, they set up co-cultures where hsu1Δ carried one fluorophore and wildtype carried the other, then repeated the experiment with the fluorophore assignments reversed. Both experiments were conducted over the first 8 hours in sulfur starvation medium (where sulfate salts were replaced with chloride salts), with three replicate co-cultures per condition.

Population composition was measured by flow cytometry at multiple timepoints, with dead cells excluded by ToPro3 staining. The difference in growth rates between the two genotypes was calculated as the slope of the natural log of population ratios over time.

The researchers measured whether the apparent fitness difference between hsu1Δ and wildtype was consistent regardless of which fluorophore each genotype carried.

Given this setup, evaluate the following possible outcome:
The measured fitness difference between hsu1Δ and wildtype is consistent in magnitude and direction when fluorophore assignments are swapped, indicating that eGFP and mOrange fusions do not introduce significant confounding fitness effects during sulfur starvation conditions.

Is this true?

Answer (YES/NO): NO